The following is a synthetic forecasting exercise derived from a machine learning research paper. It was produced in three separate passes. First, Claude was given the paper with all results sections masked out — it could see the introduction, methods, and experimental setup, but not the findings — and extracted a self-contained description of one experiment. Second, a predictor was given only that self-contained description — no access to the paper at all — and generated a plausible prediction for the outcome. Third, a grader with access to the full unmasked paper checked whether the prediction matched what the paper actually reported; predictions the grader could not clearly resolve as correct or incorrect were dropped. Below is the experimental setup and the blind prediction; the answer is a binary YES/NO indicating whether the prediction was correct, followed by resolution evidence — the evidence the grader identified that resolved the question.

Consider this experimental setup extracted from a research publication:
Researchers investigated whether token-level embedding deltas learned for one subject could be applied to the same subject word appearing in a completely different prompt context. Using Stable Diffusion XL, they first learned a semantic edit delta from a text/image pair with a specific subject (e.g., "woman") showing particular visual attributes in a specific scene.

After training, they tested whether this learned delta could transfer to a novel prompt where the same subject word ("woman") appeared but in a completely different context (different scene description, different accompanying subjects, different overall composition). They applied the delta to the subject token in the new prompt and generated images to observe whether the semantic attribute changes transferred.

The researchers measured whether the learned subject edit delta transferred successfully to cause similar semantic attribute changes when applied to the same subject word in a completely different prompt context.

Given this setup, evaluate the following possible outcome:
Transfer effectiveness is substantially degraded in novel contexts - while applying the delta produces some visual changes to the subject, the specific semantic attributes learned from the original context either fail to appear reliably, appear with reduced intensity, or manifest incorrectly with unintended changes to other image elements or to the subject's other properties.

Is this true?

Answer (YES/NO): NO